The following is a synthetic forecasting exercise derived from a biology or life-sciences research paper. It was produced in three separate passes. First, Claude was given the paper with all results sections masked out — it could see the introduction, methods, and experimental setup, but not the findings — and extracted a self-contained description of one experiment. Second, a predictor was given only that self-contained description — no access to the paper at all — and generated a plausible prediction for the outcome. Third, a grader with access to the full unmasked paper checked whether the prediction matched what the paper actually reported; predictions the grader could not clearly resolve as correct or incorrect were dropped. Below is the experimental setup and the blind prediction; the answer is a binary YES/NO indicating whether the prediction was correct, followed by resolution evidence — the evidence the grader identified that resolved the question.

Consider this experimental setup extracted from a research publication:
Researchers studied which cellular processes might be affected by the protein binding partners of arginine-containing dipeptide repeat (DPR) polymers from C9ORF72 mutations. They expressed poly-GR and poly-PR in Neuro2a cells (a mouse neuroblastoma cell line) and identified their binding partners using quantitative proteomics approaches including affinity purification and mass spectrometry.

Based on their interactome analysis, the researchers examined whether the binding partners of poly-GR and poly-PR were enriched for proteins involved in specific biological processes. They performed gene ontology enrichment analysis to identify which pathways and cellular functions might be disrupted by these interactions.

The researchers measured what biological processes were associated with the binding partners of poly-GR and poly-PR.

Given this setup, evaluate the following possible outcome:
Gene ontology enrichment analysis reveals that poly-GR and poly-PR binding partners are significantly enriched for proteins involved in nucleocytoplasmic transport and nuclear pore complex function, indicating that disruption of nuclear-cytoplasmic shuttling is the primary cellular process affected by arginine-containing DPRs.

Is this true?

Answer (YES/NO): NO